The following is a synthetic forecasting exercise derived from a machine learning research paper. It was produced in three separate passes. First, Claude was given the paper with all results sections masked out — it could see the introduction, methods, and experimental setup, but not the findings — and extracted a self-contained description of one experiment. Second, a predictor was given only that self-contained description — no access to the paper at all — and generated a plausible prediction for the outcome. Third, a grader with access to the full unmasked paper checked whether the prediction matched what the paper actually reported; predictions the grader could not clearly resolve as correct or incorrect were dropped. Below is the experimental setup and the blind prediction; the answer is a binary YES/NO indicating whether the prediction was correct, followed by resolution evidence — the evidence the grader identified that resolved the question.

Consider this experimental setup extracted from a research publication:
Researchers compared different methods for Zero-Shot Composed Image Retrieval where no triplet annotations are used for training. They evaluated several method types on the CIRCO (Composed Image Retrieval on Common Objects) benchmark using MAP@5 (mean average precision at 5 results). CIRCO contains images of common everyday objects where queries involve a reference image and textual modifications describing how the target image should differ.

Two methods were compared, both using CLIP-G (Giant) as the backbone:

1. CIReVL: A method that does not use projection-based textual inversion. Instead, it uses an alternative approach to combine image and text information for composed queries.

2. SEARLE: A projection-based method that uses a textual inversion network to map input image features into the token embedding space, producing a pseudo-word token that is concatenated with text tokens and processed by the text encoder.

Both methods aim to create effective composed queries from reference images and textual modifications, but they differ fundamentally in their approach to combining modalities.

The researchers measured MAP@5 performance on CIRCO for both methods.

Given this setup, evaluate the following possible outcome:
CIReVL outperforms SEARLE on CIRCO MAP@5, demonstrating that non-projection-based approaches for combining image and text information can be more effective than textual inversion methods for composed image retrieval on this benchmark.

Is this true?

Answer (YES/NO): YES